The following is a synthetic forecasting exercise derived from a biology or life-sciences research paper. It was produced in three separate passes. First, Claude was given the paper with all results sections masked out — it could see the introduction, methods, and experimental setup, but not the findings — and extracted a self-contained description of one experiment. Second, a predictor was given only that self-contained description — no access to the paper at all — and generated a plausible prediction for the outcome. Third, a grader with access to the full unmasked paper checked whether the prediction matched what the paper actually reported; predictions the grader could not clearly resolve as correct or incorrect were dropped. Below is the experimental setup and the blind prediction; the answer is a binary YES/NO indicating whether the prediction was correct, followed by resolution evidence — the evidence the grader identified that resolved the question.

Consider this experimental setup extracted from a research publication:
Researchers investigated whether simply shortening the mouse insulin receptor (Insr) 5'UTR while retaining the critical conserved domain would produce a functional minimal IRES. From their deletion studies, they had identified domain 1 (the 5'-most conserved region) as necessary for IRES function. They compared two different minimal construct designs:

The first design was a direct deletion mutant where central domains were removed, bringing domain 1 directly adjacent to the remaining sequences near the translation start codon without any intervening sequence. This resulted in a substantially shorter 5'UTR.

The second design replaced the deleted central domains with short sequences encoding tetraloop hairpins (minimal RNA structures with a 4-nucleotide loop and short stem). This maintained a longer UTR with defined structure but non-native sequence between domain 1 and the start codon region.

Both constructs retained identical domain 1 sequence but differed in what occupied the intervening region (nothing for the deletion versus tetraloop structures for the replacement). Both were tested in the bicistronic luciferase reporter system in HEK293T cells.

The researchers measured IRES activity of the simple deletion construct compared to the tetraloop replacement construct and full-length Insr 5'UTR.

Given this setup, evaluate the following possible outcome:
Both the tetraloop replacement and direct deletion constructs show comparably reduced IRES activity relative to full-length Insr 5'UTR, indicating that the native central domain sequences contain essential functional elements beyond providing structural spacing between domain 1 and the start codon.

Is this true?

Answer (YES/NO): NO